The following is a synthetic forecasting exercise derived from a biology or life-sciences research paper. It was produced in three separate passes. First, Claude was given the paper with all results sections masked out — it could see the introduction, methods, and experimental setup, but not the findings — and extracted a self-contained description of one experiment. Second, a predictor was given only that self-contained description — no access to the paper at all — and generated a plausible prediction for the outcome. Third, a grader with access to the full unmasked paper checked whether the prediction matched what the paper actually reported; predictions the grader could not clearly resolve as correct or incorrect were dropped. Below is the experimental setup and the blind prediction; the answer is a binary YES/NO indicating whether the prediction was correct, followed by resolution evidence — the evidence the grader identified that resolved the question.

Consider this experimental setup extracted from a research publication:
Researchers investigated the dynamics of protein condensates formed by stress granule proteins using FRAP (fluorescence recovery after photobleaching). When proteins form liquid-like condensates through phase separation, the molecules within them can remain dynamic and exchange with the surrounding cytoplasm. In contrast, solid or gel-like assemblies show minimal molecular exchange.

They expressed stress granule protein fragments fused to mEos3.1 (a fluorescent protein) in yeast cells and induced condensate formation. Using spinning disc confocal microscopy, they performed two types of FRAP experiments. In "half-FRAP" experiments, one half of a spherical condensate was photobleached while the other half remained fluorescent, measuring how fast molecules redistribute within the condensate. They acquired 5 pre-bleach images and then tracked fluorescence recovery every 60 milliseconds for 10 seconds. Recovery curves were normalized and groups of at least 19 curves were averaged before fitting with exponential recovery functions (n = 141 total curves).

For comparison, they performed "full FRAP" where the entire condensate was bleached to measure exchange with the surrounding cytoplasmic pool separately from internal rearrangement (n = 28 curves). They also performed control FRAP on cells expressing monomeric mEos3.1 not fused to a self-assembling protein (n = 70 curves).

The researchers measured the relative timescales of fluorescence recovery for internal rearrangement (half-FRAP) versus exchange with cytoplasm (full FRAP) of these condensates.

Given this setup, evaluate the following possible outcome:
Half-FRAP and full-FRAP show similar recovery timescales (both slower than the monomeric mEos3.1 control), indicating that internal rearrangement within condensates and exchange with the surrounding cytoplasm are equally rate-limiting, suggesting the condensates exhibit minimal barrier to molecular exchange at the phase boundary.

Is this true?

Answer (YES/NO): NO